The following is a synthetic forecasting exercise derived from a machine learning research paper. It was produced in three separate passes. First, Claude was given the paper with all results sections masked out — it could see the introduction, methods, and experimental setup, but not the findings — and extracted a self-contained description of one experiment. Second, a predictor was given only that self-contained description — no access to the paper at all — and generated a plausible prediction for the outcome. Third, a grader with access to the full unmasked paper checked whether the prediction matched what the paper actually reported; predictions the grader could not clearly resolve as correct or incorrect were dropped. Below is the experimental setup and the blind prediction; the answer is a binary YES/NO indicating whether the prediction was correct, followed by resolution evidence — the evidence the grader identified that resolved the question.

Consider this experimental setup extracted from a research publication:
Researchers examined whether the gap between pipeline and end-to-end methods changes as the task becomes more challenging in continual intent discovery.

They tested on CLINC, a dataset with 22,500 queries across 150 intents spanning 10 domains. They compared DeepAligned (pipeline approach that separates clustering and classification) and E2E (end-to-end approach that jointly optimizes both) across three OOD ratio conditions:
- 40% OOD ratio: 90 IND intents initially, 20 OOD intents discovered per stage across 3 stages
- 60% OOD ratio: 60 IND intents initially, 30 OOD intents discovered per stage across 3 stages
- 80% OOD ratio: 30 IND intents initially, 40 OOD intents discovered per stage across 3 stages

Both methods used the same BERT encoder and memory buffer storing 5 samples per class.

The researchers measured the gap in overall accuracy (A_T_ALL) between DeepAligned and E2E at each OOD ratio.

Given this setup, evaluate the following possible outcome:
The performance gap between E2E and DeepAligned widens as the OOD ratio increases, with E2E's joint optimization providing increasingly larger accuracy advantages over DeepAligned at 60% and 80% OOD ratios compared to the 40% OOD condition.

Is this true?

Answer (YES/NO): YES